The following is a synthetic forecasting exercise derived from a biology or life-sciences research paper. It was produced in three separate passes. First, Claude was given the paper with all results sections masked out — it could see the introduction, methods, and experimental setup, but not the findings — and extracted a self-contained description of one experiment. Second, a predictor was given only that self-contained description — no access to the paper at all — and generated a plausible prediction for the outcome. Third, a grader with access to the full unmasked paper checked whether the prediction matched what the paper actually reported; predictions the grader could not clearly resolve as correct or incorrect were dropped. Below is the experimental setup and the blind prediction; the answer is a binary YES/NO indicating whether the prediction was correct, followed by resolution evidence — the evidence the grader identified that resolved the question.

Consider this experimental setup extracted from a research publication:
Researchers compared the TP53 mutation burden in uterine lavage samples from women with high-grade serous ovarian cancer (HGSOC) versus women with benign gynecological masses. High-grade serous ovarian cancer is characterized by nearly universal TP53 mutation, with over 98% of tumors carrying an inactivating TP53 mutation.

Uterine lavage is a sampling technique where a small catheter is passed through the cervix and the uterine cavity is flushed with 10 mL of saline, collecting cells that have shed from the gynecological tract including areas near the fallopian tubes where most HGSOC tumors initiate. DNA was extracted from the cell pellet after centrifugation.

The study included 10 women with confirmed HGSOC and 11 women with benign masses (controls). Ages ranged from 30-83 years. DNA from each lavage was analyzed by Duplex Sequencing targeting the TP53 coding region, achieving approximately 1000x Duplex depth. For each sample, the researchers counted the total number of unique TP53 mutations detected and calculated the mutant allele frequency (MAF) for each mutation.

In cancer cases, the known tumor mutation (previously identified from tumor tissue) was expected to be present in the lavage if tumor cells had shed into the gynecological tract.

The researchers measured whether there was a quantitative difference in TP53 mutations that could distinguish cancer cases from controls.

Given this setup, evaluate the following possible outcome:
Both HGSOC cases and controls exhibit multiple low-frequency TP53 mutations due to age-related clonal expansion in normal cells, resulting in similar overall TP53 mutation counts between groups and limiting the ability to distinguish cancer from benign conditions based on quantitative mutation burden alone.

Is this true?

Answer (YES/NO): NO